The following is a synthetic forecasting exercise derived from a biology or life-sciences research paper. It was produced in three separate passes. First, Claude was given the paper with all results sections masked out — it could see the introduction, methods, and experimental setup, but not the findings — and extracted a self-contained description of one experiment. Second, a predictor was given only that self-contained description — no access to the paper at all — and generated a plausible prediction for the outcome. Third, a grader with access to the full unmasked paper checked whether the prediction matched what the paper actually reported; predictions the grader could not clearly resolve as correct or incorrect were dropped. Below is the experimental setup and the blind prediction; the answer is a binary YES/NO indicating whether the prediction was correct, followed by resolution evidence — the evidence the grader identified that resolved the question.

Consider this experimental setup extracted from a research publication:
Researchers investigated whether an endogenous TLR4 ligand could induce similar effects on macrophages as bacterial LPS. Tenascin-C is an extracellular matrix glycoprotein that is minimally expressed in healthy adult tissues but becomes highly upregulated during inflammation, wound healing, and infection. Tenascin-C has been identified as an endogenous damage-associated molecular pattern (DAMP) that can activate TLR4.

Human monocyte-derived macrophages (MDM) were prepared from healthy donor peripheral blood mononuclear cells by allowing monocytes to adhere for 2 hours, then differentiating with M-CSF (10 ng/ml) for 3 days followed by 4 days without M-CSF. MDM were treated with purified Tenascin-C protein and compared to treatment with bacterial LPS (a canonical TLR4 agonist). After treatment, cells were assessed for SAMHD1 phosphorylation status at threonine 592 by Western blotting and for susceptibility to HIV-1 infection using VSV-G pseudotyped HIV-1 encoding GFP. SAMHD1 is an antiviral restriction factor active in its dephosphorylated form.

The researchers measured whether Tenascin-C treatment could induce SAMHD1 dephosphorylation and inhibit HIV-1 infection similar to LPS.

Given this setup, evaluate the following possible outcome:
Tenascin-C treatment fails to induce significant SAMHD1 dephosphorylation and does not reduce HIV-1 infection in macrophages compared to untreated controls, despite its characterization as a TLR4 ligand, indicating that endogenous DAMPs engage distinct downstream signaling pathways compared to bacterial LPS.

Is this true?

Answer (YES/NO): YES